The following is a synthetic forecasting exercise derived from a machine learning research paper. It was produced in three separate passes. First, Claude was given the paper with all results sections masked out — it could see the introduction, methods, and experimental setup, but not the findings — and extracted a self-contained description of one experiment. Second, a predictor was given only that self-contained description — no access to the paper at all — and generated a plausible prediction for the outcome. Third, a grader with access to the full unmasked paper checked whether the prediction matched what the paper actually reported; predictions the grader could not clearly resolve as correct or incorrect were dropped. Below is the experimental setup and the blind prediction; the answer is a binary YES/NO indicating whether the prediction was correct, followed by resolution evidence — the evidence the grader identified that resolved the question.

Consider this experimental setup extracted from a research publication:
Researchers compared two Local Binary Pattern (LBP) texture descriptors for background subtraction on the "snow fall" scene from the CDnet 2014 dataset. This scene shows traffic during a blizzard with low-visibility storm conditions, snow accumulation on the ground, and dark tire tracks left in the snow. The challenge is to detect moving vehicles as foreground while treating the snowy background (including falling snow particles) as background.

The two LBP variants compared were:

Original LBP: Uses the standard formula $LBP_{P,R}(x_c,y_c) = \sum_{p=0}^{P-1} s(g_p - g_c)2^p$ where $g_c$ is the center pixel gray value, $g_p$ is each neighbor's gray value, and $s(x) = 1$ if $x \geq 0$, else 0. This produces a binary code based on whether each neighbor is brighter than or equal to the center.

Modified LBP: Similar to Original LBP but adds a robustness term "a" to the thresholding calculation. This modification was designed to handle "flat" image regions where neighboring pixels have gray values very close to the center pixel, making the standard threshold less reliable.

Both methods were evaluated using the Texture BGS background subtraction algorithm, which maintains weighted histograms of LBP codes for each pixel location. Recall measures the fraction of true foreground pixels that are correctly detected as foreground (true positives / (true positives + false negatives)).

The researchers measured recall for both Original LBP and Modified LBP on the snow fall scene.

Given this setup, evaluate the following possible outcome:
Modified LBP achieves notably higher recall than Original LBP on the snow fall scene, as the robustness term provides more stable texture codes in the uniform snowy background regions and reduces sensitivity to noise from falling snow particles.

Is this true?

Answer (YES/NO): YES